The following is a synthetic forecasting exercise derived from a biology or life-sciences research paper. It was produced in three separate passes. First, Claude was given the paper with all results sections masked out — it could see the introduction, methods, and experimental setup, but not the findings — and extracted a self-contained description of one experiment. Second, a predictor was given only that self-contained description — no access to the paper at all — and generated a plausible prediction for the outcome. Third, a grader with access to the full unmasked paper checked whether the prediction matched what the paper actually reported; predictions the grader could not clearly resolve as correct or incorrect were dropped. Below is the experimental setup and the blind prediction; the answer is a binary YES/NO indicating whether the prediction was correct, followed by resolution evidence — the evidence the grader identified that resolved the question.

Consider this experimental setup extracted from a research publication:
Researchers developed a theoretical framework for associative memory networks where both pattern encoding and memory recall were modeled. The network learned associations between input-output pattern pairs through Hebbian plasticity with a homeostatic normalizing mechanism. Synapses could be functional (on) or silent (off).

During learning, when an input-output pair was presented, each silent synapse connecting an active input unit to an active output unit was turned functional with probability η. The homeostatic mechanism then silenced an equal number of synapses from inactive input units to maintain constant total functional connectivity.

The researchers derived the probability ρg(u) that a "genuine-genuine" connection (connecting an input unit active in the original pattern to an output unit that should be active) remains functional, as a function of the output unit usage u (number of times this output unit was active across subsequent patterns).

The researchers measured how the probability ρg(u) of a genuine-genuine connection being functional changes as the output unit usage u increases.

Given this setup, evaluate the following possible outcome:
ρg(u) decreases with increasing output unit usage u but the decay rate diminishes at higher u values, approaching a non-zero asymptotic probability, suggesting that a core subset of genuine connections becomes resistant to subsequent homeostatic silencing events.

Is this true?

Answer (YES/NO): NO